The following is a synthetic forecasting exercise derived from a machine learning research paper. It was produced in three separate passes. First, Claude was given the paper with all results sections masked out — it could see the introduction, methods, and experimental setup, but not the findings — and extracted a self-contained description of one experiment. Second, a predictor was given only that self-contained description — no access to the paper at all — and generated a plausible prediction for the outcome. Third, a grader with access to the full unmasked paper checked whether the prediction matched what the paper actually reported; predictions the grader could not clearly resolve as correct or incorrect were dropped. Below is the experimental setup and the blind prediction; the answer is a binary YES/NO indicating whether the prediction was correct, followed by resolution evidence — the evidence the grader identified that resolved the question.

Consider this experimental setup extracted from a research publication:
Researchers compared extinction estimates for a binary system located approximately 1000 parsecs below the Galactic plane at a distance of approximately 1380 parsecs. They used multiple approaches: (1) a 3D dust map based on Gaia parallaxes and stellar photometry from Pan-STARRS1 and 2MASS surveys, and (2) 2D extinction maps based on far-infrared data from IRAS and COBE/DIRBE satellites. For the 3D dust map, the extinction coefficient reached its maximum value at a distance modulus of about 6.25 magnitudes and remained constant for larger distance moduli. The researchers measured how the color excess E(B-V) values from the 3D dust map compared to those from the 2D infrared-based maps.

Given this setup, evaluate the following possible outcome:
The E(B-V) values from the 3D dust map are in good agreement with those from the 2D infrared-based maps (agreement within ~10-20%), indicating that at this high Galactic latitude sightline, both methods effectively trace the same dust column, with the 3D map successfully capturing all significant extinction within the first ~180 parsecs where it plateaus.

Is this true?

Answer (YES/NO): NO